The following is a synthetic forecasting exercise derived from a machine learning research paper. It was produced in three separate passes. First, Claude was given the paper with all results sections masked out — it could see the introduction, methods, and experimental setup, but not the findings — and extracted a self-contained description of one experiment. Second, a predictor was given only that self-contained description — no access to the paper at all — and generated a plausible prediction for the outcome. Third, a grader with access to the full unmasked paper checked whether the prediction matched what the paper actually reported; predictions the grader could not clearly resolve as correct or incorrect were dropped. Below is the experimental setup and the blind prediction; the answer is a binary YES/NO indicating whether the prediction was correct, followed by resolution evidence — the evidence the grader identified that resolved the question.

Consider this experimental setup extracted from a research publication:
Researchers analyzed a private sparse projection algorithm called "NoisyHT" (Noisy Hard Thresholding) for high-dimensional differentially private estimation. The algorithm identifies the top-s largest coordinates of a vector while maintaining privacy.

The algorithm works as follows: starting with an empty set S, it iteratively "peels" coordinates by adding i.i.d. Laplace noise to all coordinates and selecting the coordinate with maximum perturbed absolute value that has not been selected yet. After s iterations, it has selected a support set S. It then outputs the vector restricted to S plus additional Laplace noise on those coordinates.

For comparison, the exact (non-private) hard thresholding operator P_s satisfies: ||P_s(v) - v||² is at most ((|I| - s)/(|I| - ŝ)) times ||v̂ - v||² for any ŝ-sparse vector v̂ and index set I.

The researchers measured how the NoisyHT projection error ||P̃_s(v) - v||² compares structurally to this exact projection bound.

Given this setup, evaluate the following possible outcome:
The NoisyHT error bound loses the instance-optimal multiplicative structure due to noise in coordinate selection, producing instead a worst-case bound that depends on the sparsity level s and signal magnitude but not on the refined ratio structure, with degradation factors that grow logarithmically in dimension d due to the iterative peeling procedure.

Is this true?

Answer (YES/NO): NO